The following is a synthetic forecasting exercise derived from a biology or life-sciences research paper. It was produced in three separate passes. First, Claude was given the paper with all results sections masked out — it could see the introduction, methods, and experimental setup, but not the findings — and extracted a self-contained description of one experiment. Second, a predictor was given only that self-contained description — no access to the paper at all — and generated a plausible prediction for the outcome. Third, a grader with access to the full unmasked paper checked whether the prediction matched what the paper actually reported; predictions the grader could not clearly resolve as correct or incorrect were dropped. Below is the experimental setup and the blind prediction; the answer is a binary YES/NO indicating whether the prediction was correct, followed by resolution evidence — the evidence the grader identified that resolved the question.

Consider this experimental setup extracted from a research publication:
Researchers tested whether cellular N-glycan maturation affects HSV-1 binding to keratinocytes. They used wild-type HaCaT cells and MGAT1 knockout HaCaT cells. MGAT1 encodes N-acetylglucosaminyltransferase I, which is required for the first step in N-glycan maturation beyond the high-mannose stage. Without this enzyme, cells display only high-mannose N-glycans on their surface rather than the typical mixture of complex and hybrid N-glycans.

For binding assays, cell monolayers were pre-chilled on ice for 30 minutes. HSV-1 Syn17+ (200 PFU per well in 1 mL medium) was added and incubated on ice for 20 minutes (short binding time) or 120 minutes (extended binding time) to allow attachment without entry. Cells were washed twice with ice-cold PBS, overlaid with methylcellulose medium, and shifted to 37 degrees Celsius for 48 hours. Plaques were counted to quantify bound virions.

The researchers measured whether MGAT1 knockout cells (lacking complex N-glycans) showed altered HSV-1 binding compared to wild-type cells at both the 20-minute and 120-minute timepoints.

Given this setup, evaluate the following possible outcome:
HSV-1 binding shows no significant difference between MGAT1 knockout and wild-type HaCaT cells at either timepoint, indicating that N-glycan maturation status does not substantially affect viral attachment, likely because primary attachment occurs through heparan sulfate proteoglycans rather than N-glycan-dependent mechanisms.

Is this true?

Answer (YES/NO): NO